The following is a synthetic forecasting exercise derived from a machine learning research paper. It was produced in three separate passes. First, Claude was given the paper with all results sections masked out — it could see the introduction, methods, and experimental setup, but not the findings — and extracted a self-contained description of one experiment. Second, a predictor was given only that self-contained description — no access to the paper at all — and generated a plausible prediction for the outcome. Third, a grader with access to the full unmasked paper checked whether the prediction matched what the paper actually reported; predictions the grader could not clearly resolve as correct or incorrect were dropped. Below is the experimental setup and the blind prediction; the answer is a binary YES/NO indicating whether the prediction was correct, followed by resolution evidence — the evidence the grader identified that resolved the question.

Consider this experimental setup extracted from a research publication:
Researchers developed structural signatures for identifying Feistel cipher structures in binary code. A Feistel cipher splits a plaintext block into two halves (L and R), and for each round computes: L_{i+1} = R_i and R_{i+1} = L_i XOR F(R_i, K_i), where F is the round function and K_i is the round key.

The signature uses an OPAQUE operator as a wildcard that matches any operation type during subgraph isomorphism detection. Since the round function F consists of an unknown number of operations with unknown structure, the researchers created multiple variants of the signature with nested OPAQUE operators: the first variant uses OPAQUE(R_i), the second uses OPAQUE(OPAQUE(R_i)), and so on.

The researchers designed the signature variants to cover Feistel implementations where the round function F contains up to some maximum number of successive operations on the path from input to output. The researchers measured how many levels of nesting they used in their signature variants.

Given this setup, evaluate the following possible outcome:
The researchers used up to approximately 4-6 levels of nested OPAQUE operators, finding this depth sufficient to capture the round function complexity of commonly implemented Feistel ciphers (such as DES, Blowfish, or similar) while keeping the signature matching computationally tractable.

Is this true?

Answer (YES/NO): NO